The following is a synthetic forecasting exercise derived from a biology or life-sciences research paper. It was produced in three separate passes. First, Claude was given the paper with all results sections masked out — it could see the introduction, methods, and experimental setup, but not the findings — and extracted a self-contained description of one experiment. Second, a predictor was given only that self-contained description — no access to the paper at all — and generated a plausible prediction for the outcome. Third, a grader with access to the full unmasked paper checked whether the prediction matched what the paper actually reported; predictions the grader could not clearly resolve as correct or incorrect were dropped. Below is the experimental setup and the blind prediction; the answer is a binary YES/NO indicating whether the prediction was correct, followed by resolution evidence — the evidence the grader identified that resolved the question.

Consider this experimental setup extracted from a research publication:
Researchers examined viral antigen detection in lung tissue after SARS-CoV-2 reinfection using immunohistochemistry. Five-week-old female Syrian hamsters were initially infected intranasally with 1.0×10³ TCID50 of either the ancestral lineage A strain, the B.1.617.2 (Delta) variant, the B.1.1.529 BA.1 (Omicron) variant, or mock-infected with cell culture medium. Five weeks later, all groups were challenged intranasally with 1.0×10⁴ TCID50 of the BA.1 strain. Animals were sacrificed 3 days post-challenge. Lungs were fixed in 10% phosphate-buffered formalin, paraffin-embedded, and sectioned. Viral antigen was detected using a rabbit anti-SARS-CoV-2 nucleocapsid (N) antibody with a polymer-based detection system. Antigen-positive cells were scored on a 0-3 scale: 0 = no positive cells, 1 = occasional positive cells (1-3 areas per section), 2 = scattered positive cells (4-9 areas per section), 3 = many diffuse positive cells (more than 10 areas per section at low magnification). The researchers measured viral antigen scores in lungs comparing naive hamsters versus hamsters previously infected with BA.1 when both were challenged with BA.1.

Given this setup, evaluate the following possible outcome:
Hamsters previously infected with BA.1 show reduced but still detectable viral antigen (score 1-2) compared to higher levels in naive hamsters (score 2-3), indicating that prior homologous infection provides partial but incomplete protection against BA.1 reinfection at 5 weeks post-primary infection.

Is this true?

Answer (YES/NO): NO